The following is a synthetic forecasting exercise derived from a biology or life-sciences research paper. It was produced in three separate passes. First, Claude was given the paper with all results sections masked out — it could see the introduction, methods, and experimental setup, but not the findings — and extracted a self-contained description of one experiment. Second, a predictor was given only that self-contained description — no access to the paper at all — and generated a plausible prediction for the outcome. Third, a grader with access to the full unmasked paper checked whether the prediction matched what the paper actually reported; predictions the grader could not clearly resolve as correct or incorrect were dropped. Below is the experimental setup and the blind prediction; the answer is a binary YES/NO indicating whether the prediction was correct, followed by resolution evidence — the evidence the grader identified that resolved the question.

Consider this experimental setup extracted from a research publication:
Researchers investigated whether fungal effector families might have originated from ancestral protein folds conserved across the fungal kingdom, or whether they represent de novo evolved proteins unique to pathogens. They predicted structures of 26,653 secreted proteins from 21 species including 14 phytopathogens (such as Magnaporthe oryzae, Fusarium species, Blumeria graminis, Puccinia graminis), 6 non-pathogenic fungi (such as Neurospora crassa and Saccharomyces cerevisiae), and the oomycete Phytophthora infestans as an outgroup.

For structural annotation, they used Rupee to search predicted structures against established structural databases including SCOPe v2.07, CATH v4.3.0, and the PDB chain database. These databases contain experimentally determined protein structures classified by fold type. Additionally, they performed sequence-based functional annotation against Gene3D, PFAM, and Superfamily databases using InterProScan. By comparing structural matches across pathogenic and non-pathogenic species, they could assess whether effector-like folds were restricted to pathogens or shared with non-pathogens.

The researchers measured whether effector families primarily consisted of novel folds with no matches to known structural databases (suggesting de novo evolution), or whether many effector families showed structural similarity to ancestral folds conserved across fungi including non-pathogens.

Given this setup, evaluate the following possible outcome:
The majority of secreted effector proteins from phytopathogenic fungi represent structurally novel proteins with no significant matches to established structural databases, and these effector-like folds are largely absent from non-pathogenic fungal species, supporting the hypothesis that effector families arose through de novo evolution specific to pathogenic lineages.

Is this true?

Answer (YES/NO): NO